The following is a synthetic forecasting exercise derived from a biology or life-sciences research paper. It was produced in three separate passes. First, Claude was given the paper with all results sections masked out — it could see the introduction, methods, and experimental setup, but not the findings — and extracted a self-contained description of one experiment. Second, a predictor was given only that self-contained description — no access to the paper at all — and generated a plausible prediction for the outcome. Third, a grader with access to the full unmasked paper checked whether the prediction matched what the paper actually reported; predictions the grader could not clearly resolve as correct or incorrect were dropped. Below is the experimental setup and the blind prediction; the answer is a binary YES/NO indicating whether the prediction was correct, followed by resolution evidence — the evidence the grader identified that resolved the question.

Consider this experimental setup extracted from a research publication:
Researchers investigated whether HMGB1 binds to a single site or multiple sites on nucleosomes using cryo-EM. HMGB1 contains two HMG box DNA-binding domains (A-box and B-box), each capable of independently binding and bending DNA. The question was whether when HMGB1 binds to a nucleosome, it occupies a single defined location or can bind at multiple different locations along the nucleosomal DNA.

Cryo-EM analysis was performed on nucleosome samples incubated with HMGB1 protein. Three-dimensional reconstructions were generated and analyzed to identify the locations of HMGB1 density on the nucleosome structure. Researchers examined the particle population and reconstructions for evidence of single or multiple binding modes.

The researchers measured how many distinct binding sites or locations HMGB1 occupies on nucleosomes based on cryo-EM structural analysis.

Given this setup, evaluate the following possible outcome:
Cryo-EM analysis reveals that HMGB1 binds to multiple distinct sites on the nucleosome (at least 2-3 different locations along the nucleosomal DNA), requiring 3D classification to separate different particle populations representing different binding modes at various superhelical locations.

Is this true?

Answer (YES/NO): YES